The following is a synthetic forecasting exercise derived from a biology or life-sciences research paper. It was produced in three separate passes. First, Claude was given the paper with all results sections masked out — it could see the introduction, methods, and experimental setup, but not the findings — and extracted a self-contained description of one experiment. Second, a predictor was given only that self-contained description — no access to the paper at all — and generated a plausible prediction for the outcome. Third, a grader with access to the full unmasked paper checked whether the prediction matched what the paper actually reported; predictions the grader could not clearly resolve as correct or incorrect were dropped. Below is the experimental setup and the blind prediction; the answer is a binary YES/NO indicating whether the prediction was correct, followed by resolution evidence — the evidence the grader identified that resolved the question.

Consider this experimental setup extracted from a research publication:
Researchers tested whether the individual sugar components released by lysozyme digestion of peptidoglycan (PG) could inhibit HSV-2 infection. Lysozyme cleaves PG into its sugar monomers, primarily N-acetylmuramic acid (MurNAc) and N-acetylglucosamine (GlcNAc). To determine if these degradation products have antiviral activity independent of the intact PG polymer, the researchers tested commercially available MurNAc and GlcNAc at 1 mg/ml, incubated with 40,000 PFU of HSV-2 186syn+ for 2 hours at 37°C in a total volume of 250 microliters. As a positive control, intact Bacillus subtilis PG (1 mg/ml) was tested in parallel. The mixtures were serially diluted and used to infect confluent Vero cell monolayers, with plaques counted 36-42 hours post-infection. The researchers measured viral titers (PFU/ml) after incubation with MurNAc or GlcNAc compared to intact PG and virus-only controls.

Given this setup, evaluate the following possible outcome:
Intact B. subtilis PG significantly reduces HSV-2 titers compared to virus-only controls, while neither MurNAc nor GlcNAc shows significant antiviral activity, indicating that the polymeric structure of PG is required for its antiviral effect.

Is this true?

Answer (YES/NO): YES